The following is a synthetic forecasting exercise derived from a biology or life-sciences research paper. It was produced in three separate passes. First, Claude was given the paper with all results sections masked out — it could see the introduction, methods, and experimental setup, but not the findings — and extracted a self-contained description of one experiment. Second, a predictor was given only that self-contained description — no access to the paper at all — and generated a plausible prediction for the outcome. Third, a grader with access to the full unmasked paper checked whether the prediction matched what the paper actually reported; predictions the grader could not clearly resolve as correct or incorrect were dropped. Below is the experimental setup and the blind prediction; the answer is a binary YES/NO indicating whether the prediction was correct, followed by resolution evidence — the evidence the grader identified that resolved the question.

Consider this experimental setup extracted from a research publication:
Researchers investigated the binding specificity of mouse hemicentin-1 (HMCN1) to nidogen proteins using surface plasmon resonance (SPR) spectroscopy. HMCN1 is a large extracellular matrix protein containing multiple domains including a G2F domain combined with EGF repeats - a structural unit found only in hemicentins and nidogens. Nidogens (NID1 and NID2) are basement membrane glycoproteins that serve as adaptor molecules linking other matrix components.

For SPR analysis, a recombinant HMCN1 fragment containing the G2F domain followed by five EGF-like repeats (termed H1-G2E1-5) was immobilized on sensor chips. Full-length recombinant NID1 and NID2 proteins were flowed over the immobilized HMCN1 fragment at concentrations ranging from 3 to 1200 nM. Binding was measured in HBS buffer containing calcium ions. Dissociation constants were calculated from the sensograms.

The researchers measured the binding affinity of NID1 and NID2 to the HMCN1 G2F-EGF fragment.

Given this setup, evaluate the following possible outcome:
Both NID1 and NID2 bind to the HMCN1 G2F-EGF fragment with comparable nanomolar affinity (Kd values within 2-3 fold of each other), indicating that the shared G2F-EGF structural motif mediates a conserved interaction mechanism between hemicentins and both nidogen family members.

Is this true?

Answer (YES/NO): NO